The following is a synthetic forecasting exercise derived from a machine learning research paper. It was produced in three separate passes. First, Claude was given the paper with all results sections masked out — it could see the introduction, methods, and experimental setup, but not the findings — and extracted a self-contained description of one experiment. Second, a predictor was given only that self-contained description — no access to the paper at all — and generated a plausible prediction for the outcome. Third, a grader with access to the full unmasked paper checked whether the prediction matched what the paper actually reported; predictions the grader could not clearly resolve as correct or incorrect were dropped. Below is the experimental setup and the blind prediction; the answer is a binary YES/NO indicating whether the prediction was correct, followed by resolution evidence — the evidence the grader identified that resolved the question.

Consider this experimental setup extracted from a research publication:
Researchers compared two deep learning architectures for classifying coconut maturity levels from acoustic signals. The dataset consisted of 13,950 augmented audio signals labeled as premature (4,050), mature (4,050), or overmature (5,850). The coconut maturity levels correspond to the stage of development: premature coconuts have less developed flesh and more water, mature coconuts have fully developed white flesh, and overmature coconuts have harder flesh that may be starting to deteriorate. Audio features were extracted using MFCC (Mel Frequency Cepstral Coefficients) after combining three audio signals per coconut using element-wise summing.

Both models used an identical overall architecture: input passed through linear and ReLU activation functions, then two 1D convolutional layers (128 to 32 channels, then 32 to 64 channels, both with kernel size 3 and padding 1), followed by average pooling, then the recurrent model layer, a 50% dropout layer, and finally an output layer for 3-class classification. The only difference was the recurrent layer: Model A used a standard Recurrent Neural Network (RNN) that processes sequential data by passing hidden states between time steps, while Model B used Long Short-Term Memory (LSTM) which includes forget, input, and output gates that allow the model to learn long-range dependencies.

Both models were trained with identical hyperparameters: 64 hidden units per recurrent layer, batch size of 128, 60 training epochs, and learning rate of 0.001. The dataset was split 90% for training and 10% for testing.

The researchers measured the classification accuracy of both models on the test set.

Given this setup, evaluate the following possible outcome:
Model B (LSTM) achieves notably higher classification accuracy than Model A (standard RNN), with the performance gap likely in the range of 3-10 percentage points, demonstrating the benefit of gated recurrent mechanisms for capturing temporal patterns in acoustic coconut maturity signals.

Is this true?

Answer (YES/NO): NO